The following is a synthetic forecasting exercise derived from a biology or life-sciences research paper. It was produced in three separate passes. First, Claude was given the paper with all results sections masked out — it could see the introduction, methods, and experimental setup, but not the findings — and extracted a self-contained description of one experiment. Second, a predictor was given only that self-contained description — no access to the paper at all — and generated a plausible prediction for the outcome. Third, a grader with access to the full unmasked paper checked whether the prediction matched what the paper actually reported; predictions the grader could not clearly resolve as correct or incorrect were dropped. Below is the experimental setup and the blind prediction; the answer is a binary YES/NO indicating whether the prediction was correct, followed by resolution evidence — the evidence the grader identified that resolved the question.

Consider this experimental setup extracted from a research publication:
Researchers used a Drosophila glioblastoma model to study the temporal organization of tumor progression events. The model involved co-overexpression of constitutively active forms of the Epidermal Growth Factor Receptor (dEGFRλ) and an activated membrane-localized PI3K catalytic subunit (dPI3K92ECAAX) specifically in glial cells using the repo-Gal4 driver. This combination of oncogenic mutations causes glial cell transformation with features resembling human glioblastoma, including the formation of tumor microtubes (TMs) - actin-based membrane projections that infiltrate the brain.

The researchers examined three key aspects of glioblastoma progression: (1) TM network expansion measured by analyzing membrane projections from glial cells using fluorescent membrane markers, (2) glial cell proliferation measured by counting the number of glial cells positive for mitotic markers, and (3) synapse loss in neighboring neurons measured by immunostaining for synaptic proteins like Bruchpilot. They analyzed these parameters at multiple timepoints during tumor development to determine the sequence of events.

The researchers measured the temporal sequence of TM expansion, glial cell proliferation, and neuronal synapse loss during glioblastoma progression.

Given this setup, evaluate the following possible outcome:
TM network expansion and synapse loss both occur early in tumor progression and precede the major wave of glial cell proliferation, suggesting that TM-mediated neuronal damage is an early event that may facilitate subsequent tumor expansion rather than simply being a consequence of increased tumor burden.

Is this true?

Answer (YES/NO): NO